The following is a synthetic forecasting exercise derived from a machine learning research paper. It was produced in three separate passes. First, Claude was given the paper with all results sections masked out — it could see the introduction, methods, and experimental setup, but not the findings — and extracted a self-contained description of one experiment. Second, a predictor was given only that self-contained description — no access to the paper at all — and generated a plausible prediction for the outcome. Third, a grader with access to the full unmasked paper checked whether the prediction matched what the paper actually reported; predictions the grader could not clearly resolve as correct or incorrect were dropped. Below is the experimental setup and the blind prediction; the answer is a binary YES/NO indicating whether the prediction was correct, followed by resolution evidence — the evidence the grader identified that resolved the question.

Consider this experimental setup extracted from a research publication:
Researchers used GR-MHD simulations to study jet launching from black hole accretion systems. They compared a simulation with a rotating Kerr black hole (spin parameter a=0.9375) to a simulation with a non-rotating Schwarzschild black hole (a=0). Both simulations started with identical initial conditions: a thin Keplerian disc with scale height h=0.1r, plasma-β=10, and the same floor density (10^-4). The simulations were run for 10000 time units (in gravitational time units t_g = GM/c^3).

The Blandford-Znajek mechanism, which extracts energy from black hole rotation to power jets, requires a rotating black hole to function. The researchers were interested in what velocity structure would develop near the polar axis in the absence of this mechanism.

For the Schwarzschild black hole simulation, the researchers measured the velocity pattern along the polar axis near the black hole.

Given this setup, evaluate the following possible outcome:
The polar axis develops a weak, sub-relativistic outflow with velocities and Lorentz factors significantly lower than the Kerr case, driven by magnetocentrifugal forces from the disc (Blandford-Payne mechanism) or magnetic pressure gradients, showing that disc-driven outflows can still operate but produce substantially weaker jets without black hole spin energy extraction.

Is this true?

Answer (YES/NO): NO